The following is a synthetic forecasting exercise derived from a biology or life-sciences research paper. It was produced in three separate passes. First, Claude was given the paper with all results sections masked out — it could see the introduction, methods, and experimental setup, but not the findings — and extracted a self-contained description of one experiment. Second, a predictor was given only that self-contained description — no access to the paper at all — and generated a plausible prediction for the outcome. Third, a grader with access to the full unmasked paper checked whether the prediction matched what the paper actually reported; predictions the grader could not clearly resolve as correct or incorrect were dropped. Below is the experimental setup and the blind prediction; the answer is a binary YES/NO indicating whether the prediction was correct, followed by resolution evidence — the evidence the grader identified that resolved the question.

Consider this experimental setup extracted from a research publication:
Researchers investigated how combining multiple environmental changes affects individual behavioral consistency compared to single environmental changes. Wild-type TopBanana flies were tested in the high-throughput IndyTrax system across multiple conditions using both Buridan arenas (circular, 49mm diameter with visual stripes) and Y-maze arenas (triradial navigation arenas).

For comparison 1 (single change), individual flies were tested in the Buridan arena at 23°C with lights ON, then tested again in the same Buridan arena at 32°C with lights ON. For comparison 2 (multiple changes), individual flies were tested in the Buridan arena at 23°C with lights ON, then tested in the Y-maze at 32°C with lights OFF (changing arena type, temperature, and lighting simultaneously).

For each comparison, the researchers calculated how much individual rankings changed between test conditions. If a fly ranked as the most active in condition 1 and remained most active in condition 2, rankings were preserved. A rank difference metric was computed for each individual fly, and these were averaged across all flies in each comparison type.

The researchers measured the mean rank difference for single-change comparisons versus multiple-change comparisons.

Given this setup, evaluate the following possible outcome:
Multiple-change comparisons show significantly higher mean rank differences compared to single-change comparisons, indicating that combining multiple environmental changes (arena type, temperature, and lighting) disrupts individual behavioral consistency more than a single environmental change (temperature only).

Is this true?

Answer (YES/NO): YES